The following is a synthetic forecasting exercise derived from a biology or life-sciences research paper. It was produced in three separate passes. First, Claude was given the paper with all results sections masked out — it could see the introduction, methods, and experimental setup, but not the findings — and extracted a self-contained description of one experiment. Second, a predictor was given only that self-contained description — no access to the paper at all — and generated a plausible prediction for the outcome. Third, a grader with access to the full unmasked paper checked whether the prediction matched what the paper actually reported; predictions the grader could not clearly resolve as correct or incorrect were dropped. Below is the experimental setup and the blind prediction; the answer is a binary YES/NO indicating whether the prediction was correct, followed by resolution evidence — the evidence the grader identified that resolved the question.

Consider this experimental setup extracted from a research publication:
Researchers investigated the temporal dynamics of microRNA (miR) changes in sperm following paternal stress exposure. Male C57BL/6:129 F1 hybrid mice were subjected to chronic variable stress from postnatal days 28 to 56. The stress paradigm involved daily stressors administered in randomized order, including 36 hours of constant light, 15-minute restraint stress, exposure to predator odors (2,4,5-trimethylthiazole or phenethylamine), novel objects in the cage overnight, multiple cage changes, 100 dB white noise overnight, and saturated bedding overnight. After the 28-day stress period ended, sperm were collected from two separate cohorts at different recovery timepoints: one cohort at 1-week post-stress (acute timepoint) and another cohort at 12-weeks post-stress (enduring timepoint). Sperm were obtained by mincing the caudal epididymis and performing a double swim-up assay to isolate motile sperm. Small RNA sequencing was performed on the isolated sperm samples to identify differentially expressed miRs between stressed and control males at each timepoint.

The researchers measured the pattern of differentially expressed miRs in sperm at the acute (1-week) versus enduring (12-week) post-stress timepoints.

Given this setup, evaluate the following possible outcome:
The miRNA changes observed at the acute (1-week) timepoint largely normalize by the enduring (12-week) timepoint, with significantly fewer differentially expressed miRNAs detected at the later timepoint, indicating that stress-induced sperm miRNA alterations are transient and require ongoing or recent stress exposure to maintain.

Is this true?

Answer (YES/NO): NO